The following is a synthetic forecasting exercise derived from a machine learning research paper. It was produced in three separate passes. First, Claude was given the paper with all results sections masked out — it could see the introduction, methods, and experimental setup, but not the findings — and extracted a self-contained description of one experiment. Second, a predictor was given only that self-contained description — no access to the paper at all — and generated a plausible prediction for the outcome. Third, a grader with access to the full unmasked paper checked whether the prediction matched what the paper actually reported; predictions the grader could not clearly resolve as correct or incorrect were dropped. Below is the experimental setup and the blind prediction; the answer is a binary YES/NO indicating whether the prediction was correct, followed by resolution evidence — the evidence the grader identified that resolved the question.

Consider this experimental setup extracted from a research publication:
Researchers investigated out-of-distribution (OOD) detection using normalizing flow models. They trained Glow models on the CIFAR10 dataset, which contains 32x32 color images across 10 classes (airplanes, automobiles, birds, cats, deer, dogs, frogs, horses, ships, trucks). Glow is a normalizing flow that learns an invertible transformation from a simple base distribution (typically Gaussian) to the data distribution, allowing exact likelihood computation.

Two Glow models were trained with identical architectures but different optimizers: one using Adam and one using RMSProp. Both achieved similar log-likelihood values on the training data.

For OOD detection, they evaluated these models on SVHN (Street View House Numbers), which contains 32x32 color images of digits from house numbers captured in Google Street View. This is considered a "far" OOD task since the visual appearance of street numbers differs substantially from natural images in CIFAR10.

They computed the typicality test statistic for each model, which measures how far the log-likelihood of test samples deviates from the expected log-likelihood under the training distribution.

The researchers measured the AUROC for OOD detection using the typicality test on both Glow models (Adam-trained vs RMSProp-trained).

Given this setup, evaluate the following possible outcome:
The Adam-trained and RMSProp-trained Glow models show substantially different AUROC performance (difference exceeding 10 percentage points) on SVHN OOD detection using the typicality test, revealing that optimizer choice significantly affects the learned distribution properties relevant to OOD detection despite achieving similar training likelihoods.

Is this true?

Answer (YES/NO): NO